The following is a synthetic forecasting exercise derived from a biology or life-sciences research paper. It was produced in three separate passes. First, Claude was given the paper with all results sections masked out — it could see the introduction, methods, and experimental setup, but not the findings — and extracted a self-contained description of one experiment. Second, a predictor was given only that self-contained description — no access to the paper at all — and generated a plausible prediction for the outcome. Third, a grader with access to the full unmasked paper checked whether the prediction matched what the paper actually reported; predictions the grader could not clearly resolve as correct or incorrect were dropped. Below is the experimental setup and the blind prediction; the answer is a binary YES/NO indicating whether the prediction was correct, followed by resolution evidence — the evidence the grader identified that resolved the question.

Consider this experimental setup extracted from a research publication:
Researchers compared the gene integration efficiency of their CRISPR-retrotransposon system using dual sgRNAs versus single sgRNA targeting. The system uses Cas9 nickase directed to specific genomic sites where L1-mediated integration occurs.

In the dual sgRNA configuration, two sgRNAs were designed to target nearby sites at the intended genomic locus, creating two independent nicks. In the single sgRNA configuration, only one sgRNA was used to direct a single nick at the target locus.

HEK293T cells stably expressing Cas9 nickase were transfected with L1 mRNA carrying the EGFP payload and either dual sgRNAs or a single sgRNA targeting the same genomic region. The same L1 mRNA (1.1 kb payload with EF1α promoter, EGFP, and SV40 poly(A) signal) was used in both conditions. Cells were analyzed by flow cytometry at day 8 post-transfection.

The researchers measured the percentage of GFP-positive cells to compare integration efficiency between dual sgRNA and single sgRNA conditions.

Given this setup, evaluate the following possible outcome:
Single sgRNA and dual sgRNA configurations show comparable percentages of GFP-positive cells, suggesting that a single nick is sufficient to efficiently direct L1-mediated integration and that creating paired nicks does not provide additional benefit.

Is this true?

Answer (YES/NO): NO